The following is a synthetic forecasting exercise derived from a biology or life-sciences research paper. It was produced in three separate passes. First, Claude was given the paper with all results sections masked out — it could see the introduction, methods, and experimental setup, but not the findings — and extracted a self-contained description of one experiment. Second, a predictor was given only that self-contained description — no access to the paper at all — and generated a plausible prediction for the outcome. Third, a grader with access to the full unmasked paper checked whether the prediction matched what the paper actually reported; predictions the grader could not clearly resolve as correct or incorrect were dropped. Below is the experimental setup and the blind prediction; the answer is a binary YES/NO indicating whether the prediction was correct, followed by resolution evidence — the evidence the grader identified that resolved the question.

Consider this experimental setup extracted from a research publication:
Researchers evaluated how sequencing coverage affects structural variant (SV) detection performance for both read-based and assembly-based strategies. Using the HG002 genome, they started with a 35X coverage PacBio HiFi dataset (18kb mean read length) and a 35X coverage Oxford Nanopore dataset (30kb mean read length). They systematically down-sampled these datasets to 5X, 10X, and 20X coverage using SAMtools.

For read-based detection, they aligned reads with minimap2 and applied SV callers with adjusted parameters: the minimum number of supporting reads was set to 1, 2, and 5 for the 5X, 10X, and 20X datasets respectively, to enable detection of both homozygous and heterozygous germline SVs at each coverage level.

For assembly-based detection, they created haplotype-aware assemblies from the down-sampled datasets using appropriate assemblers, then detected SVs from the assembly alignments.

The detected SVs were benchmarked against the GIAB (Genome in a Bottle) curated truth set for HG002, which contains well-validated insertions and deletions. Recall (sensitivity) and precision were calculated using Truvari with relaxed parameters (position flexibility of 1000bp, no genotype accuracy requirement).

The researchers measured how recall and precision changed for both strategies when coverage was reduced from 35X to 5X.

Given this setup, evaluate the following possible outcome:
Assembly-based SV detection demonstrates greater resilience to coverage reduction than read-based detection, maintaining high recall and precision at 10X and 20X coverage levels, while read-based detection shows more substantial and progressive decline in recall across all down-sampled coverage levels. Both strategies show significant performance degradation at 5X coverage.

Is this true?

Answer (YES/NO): NO